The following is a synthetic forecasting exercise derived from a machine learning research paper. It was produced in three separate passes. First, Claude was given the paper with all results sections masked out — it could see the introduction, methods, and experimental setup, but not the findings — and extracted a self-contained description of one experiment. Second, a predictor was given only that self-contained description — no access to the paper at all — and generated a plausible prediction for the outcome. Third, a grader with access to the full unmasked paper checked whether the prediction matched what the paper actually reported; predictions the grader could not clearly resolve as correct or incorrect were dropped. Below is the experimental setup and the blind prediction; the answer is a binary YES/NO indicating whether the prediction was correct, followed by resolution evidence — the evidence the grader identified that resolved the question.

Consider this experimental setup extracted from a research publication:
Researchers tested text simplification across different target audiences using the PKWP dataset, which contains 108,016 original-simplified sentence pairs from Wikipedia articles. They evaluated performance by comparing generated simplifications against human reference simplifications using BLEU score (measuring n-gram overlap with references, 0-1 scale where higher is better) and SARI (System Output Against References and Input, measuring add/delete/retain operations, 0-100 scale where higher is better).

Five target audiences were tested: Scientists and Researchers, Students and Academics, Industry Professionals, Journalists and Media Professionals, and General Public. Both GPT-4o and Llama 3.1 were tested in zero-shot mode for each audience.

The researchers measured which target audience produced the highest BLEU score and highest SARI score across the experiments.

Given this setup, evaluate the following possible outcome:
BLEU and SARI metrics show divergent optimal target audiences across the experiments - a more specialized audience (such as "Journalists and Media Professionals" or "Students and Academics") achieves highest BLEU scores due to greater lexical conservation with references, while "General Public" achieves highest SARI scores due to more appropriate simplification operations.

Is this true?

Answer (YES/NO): NO